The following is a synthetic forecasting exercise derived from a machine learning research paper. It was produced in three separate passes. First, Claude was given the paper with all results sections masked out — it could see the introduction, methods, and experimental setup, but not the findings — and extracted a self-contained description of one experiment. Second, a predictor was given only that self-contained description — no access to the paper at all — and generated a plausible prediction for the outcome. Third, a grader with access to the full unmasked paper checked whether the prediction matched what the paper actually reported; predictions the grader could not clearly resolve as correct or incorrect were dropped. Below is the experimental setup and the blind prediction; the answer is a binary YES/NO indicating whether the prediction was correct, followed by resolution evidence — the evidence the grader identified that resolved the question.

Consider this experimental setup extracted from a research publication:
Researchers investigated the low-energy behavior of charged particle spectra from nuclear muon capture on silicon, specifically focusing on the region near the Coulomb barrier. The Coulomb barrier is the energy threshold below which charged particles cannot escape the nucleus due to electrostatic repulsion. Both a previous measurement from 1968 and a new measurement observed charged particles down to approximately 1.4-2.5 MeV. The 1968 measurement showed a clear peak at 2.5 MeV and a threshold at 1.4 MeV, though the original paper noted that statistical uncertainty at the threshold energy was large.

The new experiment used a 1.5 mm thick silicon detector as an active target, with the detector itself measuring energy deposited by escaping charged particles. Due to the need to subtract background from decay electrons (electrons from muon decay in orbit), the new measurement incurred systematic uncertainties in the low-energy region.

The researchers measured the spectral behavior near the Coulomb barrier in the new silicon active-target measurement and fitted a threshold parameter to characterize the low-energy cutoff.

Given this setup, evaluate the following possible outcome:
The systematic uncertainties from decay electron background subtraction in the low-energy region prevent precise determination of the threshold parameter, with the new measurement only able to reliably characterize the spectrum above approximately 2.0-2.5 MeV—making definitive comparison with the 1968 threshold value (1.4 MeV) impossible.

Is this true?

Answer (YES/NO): NO